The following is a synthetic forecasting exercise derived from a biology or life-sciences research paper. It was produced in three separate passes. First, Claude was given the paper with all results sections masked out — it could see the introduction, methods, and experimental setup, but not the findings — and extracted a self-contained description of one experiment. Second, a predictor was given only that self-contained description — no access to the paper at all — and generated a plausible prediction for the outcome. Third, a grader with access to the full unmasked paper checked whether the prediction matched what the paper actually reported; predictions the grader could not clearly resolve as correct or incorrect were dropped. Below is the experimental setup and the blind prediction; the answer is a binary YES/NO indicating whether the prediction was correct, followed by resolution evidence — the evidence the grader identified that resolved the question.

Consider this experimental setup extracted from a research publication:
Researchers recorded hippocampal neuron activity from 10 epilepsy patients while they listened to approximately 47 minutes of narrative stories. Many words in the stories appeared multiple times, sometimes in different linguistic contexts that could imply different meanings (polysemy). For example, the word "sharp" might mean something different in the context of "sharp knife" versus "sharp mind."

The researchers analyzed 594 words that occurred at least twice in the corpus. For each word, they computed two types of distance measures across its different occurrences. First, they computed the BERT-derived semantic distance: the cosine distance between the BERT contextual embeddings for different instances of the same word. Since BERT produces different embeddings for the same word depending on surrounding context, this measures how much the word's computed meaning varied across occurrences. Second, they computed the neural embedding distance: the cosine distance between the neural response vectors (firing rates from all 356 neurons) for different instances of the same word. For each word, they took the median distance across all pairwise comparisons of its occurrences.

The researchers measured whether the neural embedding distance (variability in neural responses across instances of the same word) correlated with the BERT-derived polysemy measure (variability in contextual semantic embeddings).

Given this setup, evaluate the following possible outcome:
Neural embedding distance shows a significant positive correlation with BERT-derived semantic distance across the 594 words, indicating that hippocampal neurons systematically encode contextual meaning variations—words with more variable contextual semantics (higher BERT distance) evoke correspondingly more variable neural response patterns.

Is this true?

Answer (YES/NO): YES